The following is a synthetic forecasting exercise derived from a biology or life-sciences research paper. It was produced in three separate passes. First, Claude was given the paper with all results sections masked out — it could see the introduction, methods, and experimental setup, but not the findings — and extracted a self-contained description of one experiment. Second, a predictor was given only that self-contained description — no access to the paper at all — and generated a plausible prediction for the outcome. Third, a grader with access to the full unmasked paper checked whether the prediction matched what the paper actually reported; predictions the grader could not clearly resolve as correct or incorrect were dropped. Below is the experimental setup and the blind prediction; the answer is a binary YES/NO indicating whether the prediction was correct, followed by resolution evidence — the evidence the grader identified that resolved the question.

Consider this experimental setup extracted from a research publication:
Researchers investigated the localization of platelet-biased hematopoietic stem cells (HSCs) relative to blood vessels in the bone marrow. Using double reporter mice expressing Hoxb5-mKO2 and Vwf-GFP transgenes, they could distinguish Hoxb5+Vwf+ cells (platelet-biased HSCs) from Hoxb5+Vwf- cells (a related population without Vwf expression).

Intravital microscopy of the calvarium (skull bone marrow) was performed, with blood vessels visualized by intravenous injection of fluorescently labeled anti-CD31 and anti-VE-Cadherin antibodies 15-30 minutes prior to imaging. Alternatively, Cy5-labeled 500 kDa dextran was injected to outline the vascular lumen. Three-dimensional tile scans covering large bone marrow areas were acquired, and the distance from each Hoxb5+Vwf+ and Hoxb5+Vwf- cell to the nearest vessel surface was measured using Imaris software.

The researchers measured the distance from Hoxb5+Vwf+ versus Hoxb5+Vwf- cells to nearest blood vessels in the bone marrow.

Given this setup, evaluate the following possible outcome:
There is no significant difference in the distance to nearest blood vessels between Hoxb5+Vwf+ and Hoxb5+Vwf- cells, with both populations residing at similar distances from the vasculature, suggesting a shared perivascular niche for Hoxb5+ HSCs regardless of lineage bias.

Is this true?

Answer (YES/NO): YES